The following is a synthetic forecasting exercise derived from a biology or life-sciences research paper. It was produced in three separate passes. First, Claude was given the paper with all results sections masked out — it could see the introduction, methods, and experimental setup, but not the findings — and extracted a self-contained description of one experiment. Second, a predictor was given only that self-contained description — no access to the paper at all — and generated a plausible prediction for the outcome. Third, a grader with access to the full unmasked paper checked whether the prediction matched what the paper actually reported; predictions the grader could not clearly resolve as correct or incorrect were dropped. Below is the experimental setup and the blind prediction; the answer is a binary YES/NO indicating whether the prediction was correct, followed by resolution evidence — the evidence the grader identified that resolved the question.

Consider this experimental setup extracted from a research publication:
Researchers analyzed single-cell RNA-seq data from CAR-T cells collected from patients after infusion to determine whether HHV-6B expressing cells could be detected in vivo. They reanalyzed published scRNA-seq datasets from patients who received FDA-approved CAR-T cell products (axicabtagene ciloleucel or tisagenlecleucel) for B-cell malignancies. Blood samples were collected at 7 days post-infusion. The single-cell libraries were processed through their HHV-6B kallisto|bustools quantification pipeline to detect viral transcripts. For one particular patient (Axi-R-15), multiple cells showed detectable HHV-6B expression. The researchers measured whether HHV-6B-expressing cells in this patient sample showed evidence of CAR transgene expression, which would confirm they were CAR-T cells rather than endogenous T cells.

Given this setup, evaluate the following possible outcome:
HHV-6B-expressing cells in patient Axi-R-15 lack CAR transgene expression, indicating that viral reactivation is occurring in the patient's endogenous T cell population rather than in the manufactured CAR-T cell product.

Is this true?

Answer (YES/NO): NO